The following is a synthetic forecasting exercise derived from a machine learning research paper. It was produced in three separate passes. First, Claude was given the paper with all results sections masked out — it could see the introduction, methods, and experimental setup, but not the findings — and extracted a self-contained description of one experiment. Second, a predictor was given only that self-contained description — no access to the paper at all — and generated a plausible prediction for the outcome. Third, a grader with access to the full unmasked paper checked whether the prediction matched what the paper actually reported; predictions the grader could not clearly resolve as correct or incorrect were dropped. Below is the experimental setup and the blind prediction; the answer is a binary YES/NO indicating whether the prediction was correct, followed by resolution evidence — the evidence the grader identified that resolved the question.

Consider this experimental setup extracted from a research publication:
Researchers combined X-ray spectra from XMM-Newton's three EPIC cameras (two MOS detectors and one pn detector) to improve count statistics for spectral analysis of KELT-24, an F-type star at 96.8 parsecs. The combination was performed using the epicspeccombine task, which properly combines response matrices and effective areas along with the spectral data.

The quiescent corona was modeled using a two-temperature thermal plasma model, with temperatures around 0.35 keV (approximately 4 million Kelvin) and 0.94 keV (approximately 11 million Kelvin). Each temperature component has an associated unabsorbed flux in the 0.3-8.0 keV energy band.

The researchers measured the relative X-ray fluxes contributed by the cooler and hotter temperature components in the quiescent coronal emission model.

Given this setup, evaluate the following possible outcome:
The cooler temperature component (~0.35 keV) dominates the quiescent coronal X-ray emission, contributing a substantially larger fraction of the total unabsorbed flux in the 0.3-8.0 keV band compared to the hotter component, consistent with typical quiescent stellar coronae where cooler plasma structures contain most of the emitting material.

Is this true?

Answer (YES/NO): NO